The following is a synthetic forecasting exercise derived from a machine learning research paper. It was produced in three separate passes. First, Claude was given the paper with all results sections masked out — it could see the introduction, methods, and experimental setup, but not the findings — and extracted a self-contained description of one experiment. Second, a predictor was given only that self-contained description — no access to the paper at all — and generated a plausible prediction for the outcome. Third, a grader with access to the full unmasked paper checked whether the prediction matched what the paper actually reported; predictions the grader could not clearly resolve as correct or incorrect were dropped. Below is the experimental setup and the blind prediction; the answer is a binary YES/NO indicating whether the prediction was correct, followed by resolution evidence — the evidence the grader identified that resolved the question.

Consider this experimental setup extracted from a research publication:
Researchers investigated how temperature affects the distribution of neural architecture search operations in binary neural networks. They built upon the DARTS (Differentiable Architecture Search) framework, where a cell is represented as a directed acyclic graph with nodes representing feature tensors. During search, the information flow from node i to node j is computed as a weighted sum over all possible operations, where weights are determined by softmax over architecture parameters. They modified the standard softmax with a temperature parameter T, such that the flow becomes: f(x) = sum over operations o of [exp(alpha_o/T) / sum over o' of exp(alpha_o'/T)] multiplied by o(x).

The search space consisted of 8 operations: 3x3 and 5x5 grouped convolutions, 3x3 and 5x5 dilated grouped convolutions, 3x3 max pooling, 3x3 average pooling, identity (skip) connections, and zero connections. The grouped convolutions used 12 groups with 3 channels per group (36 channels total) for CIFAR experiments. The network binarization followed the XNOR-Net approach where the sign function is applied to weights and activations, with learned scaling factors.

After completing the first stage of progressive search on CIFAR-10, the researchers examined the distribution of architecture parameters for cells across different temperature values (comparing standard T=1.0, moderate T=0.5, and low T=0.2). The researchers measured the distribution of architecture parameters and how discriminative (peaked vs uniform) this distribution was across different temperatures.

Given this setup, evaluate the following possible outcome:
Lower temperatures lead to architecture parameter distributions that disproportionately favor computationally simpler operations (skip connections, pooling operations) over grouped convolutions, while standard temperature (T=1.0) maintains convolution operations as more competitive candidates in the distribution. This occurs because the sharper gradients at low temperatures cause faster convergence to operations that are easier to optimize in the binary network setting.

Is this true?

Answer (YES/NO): NO